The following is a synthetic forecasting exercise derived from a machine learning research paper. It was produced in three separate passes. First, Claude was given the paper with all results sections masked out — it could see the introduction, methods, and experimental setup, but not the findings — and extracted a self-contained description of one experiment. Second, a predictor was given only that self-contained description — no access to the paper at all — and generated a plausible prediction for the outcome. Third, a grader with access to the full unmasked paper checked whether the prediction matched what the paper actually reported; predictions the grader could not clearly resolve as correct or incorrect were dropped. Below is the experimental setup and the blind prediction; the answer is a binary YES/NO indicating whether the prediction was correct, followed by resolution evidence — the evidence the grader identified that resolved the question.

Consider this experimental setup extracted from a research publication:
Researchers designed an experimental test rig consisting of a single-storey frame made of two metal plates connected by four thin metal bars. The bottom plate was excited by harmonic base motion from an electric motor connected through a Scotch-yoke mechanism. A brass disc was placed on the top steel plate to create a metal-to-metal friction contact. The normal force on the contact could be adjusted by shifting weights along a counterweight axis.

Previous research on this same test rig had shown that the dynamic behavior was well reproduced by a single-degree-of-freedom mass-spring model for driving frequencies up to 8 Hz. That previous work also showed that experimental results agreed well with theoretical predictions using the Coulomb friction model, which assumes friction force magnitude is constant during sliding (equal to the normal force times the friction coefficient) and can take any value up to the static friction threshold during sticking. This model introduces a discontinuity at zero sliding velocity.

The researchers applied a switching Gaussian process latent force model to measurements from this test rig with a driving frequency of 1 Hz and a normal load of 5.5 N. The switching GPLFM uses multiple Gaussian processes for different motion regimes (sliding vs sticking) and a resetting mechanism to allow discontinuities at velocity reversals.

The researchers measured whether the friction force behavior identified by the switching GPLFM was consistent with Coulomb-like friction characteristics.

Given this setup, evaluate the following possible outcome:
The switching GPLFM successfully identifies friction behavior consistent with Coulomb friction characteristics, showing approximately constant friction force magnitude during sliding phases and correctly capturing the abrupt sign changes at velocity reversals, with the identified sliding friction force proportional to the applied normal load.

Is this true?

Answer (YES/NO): NO